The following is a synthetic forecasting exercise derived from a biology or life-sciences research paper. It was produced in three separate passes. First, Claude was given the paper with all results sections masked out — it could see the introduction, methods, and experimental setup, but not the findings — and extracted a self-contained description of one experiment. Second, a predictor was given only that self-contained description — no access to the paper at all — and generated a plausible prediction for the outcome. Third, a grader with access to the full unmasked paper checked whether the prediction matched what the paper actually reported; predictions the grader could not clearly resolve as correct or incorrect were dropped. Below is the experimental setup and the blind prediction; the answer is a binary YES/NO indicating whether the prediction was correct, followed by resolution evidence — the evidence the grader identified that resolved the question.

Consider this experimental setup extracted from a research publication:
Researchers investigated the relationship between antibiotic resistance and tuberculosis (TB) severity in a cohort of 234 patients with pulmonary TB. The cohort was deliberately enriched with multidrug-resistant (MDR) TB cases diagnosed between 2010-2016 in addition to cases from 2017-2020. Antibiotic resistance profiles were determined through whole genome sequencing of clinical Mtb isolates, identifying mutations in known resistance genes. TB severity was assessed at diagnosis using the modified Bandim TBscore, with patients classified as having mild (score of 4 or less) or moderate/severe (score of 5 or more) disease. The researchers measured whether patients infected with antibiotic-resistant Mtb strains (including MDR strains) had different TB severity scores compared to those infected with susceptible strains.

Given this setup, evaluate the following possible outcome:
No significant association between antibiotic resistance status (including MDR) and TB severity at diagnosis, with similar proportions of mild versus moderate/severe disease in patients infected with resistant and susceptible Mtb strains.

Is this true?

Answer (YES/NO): YES